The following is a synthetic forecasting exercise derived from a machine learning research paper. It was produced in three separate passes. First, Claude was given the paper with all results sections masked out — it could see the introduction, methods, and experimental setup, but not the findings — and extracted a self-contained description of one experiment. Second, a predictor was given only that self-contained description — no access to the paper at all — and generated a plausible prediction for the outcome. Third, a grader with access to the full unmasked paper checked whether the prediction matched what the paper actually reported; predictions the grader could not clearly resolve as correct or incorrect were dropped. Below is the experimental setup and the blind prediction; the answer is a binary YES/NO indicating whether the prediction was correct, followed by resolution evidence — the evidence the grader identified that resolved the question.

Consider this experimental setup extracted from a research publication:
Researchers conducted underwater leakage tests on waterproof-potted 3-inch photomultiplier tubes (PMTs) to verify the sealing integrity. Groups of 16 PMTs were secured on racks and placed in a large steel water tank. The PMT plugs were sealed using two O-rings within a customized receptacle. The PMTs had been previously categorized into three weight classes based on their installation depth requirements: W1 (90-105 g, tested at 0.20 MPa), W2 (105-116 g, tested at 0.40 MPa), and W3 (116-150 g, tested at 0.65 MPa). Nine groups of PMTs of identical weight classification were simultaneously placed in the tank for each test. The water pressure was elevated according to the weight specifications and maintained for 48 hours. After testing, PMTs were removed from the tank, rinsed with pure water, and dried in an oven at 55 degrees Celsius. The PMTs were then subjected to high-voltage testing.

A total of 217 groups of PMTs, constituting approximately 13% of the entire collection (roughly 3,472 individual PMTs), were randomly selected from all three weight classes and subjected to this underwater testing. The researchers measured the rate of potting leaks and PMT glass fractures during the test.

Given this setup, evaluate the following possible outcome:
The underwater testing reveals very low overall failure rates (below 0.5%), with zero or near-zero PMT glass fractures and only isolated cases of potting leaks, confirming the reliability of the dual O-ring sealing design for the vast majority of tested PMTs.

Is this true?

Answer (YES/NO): NO